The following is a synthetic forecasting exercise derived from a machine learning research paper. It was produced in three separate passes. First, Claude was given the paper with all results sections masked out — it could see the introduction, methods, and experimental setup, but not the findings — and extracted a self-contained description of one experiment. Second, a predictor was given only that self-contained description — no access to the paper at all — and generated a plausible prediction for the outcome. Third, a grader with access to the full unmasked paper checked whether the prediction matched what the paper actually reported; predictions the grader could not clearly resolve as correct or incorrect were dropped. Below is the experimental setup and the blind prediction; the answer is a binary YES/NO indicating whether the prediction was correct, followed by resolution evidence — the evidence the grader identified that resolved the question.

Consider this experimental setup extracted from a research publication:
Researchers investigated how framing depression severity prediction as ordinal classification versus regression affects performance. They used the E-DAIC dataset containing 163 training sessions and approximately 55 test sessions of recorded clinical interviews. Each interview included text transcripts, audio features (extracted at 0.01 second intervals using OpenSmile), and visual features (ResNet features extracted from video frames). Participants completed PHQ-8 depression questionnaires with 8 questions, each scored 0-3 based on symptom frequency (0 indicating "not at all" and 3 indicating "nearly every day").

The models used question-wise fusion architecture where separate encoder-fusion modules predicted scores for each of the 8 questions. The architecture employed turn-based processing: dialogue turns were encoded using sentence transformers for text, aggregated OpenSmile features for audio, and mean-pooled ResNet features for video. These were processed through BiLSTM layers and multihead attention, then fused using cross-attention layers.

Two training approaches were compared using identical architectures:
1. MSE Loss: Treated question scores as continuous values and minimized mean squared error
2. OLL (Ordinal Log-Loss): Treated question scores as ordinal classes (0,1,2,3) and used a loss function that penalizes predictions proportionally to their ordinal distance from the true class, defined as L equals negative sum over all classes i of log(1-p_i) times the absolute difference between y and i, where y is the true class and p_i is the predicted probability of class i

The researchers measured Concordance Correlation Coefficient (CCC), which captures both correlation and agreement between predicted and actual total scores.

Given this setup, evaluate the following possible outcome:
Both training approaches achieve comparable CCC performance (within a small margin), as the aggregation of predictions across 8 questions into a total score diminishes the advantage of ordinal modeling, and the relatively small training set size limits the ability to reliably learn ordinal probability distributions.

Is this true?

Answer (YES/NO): NO